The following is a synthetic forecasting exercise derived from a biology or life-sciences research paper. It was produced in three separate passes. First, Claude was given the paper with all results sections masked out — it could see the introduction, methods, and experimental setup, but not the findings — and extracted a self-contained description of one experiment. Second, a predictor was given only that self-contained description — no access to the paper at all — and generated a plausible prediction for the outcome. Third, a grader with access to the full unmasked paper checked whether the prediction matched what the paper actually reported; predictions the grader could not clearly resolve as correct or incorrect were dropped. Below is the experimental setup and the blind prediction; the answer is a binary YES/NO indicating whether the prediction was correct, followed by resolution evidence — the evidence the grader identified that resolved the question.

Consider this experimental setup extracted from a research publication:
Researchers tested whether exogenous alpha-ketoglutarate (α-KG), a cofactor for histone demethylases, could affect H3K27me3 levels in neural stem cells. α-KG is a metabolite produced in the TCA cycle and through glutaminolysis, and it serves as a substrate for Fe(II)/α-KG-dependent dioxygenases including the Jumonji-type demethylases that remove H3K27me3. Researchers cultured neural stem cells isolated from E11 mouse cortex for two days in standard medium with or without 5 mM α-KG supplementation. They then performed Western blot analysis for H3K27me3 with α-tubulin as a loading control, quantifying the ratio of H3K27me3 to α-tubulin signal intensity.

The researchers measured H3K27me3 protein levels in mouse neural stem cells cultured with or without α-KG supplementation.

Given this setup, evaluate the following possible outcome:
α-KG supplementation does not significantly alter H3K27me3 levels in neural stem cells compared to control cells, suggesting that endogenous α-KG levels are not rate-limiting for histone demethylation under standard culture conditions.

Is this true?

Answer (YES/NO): NO